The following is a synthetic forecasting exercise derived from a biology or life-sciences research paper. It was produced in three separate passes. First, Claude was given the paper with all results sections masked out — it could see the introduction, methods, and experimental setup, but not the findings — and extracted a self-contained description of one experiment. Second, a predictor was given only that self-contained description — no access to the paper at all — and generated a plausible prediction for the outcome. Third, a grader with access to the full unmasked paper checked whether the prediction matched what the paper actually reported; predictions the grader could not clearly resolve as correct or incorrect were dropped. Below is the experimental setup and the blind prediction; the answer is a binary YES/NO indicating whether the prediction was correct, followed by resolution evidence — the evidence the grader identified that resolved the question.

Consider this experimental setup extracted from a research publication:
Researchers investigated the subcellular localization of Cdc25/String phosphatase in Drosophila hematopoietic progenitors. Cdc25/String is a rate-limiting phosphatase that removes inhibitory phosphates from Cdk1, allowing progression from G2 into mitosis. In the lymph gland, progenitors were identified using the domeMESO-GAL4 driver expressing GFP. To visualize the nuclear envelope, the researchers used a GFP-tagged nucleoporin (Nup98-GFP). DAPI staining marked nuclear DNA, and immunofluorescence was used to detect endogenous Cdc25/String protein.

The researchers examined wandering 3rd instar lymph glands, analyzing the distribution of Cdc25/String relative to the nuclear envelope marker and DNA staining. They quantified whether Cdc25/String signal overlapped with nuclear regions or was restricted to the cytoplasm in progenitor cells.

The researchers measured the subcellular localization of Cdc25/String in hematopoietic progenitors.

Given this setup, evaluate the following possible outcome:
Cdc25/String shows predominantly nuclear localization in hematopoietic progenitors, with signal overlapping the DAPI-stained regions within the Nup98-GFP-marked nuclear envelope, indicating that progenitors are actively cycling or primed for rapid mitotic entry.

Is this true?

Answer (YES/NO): NO